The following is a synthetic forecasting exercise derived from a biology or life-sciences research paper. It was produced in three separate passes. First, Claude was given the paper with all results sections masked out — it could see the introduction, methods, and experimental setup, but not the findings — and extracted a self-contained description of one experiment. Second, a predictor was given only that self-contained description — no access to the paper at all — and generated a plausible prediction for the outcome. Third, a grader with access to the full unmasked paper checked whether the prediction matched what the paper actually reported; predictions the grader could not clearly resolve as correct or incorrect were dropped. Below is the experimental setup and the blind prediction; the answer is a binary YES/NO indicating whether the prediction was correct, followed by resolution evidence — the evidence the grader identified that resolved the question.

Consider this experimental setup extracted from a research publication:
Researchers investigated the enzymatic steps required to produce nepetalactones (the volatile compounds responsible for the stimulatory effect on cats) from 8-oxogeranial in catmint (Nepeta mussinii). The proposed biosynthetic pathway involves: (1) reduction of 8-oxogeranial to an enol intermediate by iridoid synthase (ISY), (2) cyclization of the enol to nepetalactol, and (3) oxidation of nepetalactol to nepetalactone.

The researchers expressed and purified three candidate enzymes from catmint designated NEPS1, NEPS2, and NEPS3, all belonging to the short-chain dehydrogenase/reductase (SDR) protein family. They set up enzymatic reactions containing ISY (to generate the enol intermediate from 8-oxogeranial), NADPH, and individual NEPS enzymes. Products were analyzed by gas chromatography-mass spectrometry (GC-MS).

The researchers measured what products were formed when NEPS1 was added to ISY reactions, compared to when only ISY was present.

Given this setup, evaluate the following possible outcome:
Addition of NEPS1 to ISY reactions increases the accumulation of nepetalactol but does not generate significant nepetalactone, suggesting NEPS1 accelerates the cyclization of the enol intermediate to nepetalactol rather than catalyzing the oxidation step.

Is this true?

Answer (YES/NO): NO